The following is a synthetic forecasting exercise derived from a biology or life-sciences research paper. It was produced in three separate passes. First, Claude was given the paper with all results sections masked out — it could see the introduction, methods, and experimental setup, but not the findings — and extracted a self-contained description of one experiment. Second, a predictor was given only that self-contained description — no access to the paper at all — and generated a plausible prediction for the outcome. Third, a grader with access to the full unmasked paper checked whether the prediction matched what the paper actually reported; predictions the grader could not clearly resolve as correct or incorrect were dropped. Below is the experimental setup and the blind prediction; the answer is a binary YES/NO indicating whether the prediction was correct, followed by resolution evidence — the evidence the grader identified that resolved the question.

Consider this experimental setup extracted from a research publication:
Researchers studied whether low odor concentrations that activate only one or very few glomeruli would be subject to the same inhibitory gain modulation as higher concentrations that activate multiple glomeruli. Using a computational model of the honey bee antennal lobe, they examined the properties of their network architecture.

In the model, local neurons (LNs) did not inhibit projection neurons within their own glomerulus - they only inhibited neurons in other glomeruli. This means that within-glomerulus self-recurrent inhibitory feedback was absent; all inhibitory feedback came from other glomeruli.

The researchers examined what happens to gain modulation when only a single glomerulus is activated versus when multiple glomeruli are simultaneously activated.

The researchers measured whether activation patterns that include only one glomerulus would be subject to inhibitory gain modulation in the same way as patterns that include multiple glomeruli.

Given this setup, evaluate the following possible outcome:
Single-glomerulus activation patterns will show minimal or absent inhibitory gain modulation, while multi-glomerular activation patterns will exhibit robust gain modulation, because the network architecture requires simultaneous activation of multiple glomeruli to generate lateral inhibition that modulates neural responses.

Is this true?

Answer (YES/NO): YES